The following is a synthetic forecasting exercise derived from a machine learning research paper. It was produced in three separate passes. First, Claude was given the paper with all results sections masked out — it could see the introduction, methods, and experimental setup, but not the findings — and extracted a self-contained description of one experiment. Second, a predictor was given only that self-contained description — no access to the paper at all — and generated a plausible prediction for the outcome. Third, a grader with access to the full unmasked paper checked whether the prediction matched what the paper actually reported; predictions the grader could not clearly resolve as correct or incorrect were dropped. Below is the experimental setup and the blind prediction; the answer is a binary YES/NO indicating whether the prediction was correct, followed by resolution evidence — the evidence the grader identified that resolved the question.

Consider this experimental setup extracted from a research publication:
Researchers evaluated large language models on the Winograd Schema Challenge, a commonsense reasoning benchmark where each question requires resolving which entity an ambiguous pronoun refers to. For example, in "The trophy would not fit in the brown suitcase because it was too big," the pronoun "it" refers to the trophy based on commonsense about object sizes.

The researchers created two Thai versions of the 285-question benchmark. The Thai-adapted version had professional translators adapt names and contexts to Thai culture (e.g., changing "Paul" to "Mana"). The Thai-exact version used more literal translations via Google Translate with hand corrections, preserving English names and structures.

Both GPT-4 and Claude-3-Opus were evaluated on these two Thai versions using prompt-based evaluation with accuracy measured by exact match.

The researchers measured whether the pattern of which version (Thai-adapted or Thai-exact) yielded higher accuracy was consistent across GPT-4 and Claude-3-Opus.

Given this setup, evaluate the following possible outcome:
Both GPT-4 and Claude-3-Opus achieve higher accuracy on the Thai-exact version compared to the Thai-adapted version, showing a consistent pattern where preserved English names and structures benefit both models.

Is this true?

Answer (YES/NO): YES